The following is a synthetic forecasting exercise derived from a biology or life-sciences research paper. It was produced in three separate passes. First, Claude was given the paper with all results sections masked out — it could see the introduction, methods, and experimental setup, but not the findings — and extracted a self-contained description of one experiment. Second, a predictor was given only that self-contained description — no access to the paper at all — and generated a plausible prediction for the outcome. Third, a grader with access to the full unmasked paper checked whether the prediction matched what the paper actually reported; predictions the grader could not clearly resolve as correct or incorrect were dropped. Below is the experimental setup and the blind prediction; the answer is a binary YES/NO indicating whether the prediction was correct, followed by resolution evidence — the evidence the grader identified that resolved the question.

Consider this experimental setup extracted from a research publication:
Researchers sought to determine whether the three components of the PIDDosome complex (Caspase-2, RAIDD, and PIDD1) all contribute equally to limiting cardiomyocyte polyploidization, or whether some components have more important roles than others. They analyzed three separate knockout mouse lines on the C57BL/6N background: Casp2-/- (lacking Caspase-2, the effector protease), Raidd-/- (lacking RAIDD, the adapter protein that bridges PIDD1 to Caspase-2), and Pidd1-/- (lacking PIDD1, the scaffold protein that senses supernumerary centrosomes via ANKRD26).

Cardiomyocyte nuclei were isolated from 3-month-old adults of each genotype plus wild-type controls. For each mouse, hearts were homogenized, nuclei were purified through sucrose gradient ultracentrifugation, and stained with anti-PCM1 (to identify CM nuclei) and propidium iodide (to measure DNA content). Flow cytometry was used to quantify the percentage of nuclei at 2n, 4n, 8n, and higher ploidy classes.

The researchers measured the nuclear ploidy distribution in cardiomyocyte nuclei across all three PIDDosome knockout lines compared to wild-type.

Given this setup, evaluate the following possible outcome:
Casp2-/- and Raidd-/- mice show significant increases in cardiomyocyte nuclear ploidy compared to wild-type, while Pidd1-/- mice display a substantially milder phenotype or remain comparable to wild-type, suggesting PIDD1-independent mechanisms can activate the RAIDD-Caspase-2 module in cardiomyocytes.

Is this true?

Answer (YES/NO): NO